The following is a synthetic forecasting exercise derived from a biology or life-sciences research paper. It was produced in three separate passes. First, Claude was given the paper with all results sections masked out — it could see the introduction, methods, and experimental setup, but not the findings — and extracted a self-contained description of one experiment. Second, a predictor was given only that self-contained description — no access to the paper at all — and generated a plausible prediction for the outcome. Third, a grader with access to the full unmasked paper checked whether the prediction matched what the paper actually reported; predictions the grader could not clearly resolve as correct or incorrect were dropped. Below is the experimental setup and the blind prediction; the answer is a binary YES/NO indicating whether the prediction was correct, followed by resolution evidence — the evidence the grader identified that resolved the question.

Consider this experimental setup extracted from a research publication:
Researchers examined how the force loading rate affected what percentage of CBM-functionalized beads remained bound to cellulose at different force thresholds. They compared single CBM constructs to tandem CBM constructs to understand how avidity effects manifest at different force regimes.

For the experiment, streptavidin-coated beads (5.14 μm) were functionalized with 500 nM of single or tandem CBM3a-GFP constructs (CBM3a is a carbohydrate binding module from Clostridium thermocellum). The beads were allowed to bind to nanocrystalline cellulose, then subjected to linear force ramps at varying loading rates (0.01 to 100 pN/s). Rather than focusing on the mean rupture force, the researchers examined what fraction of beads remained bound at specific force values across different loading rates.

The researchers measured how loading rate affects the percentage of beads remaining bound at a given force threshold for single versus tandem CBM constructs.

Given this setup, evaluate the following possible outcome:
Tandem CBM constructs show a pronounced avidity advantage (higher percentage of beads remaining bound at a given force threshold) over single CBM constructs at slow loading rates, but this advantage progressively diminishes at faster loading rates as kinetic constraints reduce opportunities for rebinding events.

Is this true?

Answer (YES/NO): YES